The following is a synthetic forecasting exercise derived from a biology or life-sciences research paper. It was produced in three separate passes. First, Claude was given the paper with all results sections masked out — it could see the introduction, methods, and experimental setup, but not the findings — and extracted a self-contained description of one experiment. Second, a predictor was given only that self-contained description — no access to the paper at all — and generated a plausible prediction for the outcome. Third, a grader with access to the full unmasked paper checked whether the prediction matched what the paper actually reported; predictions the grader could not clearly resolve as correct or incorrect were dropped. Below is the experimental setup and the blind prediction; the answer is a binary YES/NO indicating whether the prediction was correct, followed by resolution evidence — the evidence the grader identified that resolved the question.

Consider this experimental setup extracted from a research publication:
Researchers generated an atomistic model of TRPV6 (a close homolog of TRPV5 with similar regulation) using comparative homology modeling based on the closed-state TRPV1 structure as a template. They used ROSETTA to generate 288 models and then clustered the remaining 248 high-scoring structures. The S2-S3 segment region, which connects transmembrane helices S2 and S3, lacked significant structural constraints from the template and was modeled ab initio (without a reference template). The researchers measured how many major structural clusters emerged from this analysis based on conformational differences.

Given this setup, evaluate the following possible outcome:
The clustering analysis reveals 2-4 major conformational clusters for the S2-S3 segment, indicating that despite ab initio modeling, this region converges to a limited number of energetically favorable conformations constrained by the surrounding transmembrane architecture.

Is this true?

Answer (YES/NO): YES